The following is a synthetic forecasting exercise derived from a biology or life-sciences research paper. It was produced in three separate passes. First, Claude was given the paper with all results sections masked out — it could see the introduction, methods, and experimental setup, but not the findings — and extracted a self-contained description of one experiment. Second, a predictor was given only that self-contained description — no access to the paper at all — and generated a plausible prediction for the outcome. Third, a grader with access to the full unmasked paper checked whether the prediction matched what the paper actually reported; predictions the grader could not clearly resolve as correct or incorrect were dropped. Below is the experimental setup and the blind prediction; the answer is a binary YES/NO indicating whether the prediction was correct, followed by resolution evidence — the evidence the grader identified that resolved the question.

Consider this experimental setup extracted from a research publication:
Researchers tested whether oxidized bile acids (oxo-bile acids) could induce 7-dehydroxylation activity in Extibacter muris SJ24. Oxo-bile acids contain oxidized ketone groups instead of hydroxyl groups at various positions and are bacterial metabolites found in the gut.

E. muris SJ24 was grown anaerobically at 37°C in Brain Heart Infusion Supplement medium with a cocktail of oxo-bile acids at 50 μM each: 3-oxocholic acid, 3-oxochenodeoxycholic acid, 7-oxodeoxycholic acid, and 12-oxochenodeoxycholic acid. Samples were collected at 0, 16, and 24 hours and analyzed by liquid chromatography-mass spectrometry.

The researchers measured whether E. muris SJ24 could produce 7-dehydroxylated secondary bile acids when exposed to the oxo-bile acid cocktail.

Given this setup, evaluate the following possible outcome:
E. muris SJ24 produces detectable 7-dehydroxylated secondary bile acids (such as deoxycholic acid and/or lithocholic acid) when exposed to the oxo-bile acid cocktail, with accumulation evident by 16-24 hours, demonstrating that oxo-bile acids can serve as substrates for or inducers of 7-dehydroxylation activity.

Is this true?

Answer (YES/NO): NO